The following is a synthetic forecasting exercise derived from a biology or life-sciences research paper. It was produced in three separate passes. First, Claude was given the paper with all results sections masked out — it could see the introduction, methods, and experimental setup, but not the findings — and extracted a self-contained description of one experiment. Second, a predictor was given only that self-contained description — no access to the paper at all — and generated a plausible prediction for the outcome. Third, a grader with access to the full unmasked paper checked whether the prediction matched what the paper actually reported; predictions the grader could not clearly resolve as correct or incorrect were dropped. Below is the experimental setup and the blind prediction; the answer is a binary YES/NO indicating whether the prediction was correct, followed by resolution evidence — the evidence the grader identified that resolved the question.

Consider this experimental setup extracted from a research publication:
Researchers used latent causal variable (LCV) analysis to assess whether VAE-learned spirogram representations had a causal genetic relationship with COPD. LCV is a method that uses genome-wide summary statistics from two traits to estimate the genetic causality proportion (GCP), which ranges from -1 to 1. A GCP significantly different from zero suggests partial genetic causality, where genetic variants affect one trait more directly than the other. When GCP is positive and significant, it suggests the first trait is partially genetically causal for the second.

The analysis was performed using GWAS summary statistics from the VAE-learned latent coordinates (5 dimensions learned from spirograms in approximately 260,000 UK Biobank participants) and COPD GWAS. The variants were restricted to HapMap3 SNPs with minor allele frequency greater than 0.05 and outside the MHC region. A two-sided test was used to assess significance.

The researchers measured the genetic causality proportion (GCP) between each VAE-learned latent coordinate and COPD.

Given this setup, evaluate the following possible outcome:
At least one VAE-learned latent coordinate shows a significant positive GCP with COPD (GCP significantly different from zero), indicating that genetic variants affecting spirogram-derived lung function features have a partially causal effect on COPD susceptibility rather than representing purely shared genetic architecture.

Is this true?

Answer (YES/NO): YES